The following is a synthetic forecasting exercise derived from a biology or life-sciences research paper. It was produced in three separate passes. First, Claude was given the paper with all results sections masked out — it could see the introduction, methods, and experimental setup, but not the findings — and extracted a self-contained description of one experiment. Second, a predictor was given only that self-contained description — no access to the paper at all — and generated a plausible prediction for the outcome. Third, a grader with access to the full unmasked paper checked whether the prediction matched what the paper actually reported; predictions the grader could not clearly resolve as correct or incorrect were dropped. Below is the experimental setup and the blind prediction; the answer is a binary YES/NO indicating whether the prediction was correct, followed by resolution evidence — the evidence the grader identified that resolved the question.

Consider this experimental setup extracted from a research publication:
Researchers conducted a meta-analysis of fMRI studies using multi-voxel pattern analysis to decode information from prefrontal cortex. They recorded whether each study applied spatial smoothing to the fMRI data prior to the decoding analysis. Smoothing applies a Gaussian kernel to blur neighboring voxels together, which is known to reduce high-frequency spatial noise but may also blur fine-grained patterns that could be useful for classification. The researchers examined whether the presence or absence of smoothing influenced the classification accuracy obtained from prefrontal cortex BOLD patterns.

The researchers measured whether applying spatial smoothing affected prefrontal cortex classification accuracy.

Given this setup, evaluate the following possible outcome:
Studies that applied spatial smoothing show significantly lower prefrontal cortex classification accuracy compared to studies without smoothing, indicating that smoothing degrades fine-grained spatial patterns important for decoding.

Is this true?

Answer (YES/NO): NO